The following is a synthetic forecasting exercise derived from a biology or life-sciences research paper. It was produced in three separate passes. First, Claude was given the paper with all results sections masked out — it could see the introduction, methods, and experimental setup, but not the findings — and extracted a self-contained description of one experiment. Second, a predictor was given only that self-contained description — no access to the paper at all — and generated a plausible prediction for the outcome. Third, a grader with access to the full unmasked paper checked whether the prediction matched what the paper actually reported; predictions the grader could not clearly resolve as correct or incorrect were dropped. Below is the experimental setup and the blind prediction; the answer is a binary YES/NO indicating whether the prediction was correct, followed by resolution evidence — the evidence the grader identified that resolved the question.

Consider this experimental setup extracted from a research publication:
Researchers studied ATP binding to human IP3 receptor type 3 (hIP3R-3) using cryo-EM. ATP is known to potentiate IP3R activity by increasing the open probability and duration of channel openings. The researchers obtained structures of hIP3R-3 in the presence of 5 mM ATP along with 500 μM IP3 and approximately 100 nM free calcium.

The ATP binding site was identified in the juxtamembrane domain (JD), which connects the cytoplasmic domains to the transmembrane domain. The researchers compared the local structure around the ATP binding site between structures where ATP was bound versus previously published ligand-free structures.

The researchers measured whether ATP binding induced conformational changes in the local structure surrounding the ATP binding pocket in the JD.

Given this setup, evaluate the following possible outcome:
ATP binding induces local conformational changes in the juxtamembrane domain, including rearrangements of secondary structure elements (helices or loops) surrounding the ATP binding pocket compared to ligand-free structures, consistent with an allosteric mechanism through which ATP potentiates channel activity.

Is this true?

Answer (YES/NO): NO